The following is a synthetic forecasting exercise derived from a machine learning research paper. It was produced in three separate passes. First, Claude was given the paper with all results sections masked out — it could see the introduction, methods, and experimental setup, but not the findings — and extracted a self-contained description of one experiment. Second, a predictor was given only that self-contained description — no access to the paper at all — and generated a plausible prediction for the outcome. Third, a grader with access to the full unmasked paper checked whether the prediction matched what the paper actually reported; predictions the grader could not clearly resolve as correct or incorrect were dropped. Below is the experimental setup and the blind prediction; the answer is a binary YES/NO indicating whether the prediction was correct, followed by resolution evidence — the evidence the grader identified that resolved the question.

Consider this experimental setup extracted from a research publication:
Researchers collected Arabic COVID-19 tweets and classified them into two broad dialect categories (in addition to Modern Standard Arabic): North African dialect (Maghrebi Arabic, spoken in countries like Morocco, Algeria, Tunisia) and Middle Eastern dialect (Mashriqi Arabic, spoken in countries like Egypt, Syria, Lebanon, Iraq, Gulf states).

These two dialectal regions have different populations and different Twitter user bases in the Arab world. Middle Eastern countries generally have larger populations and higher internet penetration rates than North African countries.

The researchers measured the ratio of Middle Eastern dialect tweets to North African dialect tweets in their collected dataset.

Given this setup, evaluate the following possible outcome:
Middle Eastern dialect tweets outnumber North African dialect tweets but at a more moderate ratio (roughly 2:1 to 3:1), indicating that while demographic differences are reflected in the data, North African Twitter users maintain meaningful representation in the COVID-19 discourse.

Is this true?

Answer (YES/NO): NO